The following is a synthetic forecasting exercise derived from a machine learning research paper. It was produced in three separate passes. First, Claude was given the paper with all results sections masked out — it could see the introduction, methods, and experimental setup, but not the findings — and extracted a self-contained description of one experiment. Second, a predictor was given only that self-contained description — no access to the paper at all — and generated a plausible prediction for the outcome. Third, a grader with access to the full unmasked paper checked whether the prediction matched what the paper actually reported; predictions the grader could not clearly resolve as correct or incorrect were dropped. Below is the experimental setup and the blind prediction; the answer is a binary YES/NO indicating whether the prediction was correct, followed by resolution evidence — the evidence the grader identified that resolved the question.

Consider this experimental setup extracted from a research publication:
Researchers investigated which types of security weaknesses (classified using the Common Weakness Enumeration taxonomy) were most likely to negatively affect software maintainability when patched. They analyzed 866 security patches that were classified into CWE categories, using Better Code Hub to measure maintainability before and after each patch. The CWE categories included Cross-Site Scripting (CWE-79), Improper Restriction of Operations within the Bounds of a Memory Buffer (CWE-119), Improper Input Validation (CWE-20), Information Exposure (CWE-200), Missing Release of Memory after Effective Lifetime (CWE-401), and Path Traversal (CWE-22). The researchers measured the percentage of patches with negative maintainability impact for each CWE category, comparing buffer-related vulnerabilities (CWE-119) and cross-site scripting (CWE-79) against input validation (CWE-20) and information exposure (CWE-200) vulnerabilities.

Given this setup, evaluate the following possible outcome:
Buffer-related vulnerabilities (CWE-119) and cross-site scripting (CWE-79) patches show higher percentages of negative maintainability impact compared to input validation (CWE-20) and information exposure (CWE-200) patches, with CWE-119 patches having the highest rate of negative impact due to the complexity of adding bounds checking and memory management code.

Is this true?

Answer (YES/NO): NO